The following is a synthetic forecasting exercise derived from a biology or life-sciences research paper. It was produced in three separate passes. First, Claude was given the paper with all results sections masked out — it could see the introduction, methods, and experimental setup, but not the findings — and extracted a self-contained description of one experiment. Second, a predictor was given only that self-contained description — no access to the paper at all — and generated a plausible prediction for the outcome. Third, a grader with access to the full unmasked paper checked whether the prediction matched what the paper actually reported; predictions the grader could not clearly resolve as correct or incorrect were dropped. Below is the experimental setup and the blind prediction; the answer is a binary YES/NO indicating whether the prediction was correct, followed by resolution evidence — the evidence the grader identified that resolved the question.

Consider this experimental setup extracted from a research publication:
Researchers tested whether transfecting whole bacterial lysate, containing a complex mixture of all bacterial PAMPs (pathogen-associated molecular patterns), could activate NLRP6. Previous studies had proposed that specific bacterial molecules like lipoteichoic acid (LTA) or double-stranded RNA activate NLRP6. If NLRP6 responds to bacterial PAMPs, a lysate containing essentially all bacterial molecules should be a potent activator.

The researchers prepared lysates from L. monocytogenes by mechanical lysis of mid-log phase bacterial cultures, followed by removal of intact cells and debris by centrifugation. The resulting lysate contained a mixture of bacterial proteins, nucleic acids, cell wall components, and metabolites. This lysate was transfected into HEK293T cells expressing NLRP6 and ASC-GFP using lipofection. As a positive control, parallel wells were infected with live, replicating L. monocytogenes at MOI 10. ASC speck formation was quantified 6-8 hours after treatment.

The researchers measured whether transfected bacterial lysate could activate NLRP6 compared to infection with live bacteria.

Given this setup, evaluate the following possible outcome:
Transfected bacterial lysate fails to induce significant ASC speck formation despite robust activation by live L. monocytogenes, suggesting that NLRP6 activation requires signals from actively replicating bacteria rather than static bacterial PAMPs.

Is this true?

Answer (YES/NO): YES